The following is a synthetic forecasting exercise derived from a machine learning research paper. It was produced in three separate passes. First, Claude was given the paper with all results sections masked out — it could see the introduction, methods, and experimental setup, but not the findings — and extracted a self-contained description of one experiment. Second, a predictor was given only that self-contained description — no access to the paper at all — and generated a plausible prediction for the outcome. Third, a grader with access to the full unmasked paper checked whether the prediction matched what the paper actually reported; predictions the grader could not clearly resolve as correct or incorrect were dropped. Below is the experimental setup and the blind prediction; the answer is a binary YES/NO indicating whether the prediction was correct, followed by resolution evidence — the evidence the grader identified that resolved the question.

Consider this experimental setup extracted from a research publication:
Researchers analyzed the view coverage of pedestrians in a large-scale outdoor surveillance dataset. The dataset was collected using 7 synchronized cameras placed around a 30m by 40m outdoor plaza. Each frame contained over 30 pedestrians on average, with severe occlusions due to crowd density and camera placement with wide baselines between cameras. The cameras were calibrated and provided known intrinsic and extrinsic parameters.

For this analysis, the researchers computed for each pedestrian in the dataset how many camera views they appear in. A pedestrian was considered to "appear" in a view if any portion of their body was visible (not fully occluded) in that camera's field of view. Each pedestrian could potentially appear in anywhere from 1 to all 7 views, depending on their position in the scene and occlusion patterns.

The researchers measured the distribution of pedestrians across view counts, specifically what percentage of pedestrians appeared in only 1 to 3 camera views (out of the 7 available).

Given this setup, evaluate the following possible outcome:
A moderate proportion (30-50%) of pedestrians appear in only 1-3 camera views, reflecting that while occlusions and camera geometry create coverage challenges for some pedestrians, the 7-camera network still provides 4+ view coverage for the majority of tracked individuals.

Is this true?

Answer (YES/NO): NO